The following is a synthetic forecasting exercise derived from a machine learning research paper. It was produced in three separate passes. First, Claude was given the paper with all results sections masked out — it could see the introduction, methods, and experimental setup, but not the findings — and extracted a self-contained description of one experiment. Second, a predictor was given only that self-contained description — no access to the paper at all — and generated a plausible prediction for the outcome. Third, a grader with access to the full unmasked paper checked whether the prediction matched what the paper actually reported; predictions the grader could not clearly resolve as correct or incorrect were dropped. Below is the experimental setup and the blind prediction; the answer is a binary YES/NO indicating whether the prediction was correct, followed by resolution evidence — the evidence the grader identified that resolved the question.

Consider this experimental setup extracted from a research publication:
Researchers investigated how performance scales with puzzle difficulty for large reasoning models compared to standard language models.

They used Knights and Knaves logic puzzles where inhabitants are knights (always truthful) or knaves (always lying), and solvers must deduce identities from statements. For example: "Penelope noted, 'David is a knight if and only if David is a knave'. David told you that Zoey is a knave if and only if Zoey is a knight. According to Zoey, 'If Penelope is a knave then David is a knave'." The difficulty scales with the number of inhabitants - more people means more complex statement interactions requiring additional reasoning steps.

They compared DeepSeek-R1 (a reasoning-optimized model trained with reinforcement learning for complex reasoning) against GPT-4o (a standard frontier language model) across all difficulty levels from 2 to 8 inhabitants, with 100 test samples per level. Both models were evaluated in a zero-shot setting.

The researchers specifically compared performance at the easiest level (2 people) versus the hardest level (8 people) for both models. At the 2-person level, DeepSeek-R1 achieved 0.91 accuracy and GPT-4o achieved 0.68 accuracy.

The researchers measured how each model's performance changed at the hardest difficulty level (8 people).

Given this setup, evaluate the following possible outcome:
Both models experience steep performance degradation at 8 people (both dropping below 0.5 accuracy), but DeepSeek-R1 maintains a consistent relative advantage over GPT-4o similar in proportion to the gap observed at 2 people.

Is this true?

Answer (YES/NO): NO